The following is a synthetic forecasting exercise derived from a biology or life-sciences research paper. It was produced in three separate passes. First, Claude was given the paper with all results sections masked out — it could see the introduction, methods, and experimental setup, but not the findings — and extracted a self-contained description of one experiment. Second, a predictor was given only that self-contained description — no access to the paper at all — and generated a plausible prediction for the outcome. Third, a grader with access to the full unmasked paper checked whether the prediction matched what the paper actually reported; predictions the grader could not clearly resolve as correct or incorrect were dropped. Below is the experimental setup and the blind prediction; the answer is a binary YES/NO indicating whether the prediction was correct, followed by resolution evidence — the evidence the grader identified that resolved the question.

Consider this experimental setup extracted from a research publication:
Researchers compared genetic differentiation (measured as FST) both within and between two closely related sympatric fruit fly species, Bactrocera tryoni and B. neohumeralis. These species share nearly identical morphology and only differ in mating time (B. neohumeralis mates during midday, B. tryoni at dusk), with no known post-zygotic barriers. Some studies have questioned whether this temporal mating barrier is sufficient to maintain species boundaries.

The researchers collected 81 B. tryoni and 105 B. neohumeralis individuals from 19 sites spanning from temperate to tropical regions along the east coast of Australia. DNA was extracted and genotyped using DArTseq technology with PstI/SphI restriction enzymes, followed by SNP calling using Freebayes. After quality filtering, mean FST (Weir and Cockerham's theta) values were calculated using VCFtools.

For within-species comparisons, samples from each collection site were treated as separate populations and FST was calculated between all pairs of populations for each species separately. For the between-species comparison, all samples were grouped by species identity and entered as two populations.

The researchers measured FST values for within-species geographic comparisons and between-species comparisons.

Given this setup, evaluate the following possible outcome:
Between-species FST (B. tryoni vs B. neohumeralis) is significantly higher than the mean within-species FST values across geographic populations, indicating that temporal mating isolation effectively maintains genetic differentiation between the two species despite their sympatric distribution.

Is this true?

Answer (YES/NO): YES